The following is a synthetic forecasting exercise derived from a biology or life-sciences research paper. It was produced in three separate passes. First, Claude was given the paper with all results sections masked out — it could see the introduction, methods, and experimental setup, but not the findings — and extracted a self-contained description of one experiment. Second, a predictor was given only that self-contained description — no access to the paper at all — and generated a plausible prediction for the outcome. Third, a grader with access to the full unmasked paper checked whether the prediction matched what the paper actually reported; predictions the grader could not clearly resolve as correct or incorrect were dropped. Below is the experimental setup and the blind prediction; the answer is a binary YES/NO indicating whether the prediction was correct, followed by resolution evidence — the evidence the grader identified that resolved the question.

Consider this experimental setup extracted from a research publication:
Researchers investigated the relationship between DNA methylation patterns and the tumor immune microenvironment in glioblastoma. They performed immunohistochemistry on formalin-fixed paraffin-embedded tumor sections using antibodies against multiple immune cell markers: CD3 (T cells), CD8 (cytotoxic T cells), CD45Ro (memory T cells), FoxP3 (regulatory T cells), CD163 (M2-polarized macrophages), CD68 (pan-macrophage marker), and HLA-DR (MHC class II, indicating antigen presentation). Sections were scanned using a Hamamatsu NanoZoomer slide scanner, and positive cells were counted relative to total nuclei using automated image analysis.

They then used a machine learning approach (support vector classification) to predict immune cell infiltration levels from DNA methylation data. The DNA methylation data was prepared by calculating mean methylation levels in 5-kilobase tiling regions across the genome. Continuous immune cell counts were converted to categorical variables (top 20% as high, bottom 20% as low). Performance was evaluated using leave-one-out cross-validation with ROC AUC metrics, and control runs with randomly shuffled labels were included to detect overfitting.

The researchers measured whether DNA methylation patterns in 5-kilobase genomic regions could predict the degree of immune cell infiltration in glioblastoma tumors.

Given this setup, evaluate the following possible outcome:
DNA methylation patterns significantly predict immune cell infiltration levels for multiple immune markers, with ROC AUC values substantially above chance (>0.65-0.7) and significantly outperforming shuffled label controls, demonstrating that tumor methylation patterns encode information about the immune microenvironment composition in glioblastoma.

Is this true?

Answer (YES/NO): YES